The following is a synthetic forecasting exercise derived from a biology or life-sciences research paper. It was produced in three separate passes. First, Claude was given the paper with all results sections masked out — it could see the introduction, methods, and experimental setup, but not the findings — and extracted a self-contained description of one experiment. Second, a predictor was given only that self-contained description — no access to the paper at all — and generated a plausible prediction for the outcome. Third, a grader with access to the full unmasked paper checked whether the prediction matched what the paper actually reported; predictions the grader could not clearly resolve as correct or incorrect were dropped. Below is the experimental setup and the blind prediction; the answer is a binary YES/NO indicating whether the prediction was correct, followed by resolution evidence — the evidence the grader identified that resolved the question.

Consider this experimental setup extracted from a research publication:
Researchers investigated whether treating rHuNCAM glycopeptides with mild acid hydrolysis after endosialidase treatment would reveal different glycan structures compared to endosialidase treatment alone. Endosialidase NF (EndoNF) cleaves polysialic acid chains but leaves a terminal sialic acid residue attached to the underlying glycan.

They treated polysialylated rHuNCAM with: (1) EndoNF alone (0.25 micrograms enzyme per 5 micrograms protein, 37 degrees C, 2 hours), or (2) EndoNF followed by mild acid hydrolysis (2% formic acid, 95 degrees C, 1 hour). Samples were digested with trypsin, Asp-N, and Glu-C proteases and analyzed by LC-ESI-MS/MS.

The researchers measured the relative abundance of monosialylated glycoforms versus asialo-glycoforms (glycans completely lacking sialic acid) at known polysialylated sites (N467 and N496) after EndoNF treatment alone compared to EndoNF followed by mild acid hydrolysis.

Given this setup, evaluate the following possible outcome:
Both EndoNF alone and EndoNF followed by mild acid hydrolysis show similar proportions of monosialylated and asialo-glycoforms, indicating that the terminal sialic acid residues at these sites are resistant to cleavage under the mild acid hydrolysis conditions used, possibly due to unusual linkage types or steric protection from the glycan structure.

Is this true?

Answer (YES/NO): NO